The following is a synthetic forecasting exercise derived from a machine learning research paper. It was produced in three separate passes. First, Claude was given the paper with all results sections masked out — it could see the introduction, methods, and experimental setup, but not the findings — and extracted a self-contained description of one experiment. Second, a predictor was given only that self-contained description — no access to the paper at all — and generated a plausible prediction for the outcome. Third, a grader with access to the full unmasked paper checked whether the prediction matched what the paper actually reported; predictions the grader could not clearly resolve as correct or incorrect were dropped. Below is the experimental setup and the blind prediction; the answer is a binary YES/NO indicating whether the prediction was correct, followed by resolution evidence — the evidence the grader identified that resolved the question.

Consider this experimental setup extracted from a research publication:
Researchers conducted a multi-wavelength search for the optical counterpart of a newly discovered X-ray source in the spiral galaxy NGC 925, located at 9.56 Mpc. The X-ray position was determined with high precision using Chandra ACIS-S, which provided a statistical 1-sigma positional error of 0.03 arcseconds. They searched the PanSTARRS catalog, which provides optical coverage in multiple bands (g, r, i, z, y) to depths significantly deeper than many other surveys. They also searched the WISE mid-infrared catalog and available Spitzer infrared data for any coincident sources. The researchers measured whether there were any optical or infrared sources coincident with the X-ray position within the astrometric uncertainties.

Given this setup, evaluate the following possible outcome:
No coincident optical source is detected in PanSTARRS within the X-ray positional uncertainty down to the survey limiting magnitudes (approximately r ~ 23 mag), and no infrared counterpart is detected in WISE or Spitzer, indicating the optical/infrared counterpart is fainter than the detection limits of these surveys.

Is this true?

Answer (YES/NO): NO